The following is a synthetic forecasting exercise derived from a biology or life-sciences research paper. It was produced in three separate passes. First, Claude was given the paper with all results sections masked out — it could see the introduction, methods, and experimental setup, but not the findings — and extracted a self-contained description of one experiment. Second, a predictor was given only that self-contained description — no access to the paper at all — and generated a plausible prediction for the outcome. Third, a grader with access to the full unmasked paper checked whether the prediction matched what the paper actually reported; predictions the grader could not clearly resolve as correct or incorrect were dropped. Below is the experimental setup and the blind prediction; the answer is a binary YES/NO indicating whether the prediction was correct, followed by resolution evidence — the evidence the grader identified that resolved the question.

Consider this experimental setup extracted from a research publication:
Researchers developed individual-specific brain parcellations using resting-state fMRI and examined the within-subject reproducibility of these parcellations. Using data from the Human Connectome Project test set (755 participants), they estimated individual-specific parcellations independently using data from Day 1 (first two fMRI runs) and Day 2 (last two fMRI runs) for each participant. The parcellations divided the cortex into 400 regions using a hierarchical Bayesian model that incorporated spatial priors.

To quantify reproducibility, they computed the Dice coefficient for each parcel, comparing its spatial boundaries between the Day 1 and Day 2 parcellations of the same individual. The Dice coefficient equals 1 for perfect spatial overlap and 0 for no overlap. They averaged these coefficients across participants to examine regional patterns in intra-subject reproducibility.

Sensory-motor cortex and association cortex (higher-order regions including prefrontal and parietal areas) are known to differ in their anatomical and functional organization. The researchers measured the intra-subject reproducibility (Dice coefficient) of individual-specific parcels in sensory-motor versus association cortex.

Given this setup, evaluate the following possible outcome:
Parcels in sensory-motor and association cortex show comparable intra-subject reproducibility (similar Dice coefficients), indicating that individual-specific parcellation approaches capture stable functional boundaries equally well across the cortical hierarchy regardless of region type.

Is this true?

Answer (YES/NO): NO